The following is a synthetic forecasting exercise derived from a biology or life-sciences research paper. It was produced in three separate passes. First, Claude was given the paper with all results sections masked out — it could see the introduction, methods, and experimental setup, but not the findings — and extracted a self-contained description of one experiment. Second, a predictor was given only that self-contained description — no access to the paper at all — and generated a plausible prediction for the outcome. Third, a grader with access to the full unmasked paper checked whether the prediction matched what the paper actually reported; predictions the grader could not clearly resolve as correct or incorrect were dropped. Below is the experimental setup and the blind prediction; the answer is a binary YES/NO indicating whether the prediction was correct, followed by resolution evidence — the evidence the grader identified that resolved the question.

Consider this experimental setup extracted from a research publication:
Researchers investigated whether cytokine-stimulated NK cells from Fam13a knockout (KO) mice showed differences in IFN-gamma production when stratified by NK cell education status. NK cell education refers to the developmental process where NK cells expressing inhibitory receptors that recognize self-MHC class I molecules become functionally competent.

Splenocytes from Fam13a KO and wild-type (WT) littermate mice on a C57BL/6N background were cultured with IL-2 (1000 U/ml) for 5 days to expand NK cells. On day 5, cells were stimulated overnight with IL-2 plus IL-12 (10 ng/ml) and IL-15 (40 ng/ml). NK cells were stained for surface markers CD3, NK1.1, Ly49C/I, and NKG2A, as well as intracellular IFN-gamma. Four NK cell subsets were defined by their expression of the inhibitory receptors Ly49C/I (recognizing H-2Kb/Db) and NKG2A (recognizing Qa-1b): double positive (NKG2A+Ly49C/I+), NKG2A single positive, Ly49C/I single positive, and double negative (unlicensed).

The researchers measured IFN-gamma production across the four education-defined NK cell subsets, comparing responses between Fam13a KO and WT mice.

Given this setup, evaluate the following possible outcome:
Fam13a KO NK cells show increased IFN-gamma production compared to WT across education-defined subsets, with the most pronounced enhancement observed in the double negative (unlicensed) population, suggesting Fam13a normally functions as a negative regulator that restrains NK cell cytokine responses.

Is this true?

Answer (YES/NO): NO